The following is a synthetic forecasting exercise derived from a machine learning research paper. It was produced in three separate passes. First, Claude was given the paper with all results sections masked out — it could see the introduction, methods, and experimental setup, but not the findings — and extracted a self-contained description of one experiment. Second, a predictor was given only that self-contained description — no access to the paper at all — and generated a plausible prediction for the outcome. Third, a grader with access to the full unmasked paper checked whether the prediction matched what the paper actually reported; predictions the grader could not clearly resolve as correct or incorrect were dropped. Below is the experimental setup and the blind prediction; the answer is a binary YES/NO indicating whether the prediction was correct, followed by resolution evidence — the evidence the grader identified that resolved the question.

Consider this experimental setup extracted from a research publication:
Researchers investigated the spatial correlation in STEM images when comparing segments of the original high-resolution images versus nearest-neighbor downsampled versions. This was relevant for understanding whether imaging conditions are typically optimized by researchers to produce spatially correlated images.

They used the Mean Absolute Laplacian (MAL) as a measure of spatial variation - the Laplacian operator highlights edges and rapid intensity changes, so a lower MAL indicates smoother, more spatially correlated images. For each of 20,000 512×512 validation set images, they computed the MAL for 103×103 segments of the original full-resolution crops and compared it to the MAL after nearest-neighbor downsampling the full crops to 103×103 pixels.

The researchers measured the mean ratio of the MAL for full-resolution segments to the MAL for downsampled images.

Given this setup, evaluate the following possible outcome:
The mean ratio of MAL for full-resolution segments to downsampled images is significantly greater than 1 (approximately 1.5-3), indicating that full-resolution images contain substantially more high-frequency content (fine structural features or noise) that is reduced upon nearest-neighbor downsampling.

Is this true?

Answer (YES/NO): NO